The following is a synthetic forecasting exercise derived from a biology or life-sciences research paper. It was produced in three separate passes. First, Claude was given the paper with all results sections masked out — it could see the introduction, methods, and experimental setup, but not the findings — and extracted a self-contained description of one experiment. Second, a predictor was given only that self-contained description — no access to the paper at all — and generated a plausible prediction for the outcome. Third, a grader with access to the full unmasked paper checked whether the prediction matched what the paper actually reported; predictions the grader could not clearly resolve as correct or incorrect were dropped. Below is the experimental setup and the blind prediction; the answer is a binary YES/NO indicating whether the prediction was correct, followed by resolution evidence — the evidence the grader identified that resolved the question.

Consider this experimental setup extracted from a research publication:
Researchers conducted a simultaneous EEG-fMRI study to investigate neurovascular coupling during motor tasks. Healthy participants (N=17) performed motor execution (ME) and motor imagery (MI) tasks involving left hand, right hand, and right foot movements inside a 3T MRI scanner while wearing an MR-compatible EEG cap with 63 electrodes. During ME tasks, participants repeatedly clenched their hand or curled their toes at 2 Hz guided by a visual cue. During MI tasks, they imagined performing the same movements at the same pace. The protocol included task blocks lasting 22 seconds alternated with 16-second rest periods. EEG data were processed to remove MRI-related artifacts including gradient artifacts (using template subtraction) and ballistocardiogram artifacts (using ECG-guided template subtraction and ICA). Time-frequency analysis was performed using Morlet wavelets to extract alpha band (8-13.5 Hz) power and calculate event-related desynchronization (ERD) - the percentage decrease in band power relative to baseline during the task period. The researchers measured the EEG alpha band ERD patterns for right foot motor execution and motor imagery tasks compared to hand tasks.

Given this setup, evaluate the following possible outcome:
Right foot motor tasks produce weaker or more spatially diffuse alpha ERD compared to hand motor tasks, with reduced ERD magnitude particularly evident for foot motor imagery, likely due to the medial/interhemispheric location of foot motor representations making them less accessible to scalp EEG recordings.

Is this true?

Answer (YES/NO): NO